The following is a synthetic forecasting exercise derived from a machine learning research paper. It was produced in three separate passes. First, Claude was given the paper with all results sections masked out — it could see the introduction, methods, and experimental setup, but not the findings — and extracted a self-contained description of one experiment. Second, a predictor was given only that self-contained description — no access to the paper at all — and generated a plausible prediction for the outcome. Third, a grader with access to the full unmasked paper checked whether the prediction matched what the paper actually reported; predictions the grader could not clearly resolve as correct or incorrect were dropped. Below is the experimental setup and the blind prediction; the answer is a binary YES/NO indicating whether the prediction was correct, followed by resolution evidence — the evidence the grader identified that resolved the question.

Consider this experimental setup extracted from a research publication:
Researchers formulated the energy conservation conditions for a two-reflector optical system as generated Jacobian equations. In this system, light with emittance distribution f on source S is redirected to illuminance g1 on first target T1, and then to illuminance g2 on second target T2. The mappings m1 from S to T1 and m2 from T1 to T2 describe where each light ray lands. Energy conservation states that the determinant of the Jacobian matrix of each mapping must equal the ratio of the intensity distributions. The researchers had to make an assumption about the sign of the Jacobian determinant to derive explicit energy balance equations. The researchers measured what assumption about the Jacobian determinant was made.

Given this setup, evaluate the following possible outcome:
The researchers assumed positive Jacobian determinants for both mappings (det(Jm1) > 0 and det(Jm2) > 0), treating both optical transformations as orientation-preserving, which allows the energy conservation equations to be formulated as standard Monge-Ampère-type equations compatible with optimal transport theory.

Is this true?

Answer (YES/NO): YES